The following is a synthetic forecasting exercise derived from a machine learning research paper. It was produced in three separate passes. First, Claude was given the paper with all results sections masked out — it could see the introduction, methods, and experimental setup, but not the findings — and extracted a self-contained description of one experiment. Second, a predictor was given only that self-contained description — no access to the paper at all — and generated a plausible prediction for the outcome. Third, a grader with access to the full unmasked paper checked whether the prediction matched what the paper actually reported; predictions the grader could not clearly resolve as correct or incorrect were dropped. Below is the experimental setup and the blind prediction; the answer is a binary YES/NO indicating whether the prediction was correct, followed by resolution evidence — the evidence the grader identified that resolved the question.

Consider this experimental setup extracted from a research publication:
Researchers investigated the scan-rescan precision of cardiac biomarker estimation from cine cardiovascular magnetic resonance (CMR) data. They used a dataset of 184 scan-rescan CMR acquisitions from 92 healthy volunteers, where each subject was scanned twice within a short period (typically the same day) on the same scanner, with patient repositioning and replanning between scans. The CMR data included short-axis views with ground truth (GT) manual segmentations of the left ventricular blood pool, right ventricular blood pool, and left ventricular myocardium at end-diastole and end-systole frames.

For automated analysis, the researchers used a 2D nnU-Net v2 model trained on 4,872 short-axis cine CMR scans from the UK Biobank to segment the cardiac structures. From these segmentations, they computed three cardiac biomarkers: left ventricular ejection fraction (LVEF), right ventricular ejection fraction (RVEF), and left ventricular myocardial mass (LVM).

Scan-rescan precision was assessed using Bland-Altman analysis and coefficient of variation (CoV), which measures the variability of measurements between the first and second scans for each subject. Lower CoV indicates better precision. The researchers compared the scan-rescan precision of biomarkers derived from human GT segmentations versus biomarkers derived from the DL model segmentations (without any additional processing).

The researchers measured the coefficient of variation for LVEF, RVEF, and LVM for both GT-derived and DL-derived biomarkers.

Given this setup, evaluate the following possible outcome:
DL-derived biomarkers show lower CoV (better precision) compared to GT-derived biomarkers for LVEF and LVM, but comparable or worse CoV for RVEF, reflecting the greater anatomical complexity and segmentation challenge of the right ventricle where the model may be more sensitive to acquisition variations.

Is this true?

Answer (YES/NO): NO